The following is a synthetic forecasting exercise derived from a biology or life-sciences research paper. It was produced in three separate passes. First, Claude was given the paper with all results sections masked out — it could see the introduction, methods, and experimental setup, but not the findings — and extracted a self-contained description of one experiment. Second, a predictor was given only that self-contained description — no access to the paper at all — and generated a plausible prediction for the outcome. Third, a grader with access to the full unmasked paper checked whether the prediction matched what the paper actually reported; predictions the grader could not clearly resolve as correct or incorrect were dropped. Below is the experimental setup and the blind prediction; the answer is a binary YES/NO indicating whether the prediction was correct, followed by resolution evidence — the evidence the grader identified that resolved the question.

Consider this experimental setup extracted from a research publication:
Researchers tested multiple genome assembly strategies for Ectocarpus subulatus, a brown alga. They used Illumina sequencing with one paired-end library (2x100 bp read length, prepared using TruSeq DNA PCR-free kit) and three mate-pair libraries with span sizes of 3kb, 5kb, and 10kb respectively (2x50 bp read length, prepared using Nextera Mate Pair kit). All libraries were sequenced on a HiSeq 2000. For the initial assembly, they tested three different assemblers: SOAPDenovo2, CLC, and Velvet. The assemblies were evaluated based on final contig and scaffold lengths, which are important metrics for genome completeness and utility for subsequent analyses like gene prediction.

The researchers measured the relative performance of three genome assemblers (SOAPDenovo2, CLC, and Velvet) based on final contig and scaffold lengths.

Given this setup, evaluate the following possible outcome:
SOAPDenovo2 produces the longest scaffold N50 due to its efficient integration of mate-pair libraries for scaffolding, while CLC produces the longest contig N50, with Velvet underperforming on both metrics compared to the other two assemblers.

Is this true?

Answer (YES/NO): NO